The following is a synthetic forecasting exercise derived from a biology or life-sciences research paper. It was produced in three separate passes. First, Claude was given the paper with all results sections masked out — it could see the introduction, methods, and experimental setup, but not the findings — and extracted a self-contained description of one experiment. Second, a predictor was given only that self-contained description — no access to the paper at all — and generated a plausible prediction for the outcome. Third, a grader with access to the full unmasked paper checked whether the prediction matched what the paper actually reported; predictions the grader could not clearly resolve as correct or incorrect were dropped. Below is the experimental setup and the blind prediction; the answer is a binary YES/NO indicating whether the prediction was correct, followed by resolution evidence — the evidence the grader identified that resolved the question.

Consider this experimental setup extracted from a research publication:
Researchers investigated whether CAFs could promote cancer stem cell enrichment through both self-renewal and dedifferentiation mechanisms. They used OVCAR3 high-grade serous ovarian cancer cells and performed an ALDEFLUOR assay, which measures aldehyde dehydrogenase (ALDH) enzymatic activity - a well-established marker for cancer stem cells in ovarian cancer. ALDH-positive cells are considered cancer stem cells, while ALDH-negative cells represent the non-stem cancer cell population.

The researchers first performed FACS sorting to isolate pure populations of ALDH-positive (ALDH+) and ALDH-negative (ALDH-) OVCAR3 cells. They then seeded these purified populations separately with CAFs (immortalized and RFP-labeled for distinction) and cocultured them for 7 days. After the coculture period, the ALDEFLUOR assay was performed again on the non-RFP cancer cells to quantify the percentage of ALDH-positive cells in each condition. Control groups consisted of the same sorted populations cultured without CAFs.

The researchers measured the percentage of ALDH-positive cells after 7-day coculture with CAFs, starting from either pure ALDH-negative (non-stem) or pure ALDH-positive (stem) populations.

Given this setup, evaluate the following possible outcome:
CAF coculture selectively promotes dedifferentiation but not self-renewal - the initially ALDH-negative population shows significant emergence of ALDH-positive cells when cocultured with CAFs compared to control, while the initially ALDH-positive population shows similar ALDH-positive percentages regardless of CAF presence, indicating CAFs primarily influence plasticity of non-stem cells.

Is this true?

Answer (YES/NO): NO